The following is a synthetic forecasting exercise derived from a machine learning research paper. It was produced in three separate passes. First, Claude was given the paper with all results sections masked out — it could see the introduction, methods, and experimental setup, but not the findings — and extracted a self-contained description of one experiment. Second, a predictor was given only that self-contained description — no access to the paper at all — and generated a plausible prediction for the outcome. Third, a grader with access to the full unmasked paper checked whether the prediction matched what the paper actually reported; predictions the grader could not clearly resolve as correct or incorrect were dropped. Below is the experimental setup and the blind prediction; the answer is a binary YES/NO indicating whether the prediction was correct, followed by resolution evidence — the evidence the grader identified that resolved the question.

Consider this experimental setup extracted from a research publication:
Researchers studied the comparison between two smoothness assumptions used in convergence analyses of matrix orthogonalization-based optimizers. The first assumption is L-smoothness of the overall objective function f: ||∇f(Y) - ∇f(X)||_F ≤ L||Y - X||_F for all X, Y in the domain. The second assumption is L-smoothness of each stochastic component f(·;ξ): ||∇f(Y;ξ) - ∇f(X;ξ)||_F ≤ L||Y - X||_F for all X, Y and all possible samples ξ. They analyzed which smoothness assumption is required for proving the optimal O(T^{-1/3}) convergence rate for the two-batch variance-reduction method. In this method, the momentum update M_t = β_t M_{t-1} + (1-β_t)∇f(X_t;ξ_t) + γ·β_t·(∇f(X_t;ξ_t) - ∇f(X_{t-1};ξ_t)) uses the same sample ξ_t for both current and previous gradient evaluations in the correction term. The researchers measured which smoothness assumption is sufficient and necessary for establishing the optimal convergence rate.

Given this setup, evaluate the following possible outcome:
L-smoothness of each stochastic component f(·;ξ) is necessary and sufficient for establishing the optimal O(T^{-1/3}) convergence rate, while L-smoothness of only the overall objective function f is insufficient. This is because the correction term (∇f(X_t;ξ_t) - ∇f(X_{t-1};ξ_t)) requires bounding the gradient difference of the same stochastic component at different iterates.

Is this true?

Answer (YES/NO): NO